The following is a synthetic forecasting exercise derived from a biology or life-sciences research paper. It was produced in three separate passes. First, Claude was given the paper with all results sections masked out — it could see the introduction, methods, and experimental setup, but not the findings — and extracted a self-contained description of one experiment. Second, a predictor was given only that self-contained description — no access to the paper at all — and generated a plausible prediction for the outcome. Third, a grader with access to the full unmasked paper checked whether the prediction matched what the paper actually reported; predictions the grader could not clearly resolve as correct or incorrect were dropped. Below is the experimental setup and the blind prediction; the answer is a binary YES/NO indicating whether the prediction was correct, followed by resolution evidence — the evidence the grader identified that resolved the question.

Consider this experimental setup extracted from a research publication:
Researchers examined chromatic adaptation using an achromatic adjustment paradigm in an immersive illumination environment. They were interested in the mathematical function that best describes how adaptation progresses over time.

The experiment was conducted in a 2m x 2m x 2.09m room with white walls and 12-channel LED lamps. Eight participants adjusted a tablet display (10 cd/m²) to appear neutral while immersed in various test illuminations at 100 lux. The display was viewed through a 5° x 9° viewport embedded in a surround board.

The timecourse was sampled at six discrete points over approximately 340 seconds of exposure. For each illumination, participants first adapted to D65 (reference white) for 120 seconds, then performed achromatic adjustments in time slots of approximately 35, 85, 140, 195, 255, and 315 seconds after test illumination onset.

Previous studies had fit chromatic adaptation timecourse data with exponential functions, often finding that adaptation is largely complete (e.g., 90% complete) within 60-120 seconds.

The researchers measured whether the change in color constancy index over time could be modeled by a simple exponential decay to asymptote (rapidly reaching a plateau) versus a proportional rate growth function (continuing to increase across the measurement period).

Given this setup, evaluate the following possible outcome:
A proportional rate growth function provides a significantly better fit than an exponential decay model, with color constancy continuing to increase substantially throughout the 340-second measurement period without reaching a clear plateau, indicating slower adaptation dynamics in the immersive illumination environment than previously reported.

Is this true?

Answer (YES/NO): NO